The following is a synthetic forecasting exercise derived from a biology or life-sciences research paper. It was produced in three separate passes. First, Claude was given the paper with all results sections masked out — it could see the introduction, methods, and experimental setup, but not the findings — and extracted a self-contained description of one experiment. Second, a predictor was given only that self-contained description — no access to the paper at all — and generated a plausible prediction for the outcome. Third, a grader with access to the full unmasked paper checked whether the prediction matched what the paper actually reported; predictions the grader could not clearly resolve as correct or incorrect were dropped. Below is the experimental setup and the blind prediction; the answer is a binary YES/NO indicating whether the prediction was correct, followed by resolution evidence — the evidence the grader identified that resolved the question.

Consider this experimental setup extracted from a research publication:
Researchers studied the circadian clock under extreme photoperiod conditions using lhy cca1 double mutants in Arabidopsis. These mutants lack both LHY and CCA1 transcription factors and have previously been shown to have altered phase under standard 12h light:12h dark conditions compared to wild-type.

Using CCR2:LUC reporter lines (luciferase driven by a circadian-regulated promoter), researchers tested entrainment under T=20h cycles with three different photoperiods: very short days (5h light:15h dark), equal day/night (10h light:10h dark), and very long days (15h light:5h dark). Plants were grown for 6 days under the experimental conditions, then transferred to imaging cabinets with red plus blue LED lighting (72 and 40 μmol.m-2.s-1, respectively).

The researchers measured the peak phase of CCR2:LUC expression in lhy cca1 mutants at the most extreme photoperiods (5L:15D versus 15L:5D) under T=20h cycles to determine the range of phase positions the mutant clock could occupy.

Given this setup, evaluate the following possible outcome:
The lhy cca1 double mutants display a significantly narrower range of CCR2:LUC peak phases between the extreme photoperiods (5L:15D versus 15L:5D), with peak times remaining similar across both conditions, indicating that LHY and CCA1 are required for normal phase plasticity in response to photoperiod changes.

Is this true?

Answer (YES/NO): NO